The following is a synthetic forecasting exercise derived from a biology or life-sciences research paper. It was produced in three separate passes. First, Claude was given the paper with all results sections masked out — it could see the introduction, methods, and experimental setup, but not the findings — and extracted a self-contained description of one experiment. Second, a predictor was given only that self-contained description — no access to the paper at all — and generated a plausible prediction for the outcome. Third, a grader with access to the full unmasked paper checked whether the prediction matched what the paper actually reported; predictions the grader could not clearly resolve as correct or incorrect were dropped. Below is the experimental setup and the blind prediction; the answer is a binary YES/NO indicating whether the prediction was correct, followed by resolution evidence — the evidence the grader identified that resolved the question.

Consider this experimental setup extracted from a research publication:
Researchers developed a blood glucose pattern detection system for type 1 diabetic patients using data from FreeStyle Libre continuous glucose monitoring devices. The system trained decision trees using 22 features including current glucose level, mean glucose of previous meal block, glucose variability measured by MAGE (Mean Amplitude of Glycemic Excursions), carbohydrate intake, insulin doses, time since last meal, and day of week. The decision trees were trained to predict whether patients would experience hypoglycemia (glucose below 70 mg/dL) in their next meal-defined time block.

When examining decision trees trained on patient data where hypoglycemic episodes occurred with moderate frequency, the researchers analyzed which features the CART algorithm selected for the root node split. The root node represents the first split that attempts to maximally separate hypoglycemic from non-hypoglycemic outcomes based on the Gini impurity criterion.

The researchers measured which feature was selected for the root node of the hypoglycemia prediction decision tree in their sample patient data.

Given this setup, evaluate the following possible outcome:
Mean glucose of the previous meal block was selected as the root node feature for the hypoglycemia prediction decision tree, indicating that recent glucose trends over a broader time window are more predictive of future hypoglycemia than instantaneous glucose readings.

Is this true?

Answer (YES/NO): NO